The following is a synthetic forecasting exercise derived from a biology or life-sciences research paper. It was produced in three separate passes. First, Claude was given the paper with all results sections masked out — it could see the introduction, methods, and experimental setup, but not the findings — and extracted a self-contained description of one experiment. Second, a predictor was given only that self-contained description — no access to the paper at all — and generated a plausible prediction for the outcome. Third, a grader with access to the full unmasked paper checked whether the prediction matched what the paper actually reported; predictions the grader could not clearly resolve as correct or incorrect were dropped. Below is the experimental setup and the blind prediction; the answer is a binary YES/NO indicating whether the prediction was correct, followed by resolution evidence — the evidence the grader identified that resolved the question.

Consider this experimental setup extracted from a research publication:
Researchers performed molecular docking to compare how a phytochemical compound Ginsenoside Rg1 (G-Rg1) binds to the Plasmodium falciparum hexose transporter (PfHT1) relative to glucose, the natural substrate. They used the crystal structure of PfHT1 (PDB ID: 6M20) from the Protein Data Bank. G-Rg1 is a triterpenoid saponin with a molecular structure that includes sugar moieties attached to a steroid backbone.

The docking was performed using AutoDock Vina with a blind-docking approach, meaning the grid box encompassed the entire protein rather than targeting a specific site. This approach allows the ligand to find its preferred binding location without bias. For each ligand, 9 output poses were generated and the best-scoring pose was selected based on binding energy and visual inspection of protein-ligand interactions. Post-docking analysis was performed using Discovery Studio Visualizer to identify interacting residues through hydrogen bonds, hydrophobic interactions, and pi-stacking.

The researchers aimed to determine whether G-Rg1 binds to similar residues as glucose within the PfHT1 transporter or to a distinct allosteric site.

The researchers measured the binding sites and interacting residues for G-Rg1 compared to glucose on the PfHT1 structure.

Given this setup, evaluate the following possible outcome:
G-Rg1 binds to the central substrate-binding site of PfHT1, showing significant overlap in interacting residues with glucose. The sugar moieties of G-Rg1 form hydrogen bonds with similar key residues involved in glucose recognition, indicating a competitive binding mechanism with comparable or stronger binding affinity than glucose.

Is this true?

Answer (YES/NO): NO